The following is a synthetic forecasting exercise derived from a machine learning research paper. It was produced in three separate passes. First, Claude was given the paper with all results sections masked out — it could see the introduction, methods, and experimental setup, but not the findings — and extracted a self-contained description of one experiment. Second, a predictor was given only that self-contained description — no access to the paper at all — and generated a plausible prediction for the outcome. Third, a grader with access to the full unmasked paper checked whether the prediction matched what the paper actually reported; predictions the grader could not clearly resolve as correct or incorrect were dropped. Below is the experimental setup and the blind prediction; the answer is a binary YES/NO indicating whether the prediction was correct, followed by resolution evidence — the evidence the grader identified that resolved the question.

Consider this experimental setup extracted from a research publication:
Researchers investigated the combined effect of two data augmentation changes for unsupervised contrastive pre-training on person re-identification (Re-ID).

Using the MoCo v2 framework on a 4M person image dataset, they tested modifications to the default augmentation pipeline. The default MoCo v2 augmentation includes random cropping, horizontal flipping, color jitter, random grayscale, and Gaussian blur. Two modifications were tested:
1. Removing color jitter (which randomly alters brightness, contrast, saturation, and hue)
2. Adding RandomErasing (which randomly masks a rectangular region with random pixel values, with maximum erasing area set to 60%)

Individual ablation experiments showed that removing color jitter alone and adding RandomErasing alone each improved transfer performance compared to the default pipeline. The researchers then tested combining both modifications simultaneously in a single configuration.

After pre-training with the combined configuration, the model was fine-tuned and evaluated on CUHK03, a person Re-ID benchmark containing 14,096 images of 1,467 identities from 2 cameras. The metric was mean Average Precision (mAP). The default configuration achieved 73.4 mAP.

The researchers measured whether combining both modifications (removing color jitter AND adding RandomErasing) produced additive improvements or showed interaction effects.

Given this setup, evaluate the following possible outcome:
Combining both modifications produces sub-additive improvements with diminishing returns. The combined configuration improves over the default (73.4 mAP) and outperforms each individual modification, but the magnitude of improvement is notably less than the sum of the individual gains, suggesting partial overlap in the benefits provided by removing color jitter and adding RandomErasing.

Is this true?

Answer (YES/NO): NO